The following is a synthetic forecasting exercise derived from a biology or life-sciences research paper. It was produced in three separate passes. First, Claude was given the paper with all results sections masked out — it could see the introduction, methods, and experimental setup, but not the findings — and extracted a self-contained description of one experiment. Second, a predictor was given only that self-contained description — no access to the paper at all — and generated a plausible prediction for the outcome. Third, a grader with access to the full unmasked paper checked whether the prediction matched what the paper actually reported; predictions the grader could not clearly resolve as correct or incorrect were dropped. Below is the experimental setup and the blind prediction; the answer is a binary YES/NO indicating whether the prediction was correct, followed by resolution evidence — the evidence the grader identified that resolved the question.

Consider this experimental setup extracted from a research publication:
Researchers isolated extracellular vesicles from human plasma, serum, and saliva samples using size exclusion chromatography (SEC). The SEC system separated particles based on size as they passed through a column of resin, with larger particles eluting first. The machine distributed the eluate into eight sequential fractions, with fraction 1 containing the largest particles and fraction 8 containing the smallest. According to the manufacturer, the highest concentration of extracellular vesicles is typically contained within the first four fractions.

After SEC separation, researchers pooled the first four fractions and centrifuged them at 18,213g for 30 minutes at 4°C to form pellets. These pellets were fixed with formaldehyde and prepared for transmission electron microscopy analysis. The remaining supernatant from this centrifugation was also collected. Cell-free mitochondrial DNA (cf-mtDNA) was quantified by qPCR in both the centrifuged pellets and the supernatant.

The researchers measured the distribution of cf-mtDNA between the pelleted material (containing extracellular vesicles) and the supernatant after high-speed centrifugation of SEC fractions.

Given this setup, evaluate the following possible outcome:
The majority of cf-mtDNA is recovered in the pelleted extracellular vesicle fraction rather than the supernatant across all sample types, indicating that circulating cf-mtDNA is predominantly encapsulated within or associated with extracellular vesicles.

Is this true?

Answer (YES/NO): YES